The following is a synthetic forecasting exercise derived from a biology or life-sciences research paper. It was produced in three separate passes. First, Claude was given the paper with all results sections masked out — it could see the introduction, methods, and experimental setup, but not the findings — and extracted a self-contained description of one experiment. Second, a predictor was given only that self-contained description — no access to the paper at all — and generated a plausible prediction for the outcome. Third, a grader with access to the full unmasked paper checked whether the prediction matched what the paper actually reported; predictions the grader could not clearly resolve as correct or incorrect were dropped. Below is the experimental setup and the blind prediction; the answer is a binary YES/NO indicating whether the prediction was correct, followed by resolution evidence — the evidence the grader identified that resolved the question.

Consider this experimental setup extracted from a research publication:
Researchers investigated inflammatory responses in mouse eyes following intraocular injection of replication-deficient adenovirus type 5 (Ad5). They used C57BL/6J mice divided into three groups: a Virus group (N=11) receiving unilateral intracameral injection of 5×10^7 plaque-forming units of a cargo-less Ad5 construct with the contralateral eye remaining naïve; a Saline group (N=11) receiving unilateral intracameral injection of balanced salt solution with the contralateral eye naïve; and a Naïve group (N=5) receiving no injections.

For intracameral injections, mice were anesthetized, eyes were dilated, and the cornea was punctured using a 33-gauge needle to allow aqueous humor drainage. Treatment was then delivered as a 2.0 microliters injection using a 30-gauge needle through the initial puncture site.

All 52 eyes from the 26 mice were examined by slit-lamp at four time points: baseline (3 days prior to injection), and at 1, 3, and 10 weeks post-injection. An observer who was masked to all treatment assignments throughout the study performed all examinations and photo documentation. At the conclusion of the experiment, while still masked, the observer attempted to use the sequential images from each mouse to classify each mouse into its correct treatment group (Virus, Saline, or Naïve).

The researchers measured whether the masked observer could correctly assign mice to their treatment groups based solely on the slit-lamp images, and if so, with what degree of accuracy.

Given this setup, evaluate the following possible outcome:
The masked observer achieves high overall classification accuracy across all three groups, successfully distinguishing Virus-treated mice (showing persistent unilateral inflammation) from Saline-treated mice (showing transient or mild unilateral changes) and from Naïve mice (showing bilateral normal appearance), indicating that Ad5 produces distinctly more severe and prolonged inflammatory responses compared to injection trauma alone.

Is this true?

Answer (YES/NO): YES